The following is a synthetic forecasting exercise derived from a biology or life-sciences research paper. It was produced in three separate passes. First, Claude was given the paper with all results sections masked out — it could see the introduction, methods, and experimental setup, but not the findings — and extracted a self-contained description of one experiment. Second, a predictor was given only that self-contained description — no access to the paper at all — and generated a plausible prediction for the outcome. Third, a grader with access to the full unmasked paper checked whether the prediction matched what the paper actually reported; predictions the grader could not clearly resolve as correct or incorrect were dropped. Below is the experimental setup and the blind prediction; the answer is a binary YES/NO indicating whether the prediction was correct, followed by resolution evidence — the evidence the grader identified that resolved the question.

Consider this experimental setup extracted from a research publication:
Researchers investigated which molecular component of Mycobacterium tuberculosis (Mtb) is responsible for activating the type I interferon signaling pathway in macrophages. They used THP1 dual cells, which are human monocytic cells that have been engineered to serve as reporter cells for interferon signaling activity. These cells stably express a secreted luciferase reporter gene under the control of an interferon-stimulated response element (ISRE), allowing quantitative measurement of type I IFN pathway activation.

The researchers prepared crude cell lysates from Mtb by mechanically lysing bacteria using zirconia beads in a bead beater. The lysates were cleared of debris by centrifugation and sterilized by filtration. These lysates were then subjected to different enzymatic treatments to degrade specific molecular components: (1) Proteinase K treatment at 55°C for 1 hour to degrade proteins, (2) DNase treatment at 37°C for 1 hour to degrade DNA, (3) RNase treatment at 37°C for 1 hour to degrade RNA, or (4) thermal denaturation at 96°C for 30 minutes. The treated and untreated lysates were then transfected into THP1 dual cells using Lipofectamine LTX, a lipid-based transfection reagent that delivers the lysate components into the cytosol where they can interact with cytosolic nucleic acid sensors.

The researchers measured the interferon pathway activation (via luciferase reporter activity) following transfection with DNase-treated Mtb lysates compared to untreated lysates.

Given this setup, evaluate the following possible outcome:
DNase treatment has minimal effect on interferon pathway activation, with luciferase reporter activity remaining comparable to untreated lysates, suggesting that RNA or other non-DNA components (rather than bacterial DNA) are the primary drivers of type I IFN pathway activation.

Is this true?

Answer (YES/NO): NO